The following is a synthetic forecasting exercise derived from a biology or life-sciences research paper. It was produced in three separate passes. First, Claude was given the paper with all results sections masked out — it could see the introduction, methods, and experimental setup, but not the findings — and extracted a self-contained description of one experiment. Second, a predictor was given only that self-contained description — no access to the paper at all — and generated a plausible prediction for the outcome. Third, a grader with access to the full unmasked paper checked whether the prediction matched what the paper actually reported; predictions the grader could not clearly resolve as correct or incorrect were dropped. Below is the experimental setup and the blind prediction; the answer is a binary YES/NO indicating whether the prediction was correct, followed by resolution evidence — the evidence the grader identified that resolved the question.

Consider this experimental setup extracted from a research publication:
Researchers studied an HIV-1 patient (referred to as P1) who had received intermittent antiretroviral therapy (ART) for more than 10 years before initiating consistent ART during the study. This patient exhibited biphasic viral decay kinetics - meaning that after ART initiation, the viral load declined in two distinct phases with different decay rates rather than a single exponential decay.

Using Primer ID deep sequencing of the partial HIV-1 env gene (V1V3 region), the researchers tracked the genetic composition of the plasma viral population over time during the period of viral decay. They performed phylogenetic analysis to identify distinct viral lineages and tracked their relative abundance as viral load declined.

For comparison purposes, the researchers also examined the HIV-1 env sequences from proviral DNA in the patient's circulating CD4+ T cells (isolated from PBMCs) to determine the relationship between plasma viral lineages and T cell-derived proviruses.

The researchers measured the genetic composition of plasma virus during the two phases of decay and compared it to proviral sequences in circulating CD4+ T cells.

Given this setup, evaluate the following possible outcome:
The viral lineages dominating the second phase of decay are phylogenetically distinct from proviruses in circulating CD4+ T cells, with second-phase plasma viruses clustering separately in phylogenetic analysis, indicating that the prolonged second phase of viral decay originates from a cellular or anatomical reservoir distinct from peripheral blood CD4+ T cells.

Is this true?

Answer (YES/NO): YES